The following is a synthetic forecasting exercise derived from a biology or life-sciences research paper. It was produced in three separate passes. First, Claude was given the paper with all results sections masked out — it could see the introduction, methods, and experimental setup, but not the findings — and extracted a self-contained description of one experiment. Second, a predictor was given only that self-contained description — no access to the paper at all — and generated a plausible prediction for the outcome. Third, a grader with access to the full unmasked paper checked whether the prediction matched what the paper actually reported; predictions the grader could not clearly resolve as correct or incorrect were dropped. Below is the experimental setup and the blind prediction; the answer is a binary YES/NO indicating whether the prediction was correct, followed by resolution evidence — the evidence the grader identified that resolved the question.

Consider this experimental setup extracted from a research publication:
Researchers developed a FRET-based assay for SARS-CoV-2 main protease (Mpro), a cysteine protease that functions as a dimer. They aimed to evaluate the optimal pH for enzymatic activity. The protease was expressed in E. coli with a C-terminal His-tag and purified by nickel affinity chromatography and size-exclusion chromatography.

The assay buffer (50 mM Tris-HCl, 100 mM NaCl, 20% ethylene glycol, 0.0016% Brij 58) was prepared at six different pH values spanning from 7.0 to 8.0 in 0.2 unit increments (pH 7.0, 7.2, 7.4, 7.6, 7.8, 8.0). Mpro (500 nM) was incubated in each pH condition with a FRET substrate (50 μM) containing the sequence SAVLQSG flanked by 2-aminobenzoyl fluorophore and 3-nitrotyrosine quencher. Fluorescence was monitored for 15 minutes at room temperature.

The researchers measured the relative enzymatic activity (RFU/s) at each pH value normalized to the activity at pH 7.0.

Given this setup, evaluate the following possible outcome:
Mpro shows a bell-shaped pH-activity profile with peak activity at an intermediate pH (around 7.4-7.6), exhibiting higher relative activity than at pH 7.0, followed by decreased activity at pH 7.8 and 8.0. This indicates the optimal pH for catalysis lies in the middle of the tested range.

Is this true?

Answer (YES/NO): NO